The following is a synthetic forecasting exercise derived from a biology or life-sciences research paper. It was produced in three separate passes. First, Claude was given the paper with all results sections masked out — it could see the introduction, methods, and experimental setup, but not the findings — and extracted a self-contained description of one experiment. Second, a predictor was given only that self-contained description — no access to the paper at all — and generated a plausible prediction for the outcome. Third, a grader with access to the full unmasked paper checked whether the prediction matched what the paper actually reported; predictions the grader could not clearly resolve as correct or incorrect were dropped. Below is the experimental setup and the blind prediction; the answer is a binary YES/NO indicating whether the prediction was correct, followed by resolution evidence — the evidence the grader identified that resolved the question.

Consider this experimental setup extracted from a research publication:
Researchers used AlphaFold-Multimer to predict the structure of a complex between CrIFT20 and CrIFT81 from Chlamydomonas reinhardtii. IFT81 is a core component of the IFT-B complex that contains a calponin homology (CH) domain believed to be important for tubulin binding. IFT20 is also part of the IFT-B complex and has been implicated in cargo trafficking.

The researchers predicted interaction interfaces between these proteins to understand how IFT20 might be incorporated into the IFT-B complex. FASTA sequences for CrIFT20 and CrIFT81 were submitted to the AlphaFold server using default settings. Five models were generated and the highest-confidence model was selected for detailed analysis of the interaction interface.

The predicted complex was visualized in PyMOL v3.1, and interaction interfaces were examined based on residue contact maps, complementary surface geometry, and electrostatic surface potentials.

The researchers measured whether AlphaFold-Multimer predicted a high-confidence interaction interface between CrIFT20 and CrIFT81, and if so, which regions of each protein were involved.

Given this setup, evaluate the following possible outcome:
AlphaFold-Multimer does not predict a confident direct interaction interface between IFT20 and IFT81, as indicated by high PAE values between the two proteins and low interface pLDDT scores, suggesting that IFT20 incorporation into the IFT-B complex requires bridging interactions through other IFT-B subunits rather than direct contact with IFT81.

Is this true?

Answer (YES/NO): NO